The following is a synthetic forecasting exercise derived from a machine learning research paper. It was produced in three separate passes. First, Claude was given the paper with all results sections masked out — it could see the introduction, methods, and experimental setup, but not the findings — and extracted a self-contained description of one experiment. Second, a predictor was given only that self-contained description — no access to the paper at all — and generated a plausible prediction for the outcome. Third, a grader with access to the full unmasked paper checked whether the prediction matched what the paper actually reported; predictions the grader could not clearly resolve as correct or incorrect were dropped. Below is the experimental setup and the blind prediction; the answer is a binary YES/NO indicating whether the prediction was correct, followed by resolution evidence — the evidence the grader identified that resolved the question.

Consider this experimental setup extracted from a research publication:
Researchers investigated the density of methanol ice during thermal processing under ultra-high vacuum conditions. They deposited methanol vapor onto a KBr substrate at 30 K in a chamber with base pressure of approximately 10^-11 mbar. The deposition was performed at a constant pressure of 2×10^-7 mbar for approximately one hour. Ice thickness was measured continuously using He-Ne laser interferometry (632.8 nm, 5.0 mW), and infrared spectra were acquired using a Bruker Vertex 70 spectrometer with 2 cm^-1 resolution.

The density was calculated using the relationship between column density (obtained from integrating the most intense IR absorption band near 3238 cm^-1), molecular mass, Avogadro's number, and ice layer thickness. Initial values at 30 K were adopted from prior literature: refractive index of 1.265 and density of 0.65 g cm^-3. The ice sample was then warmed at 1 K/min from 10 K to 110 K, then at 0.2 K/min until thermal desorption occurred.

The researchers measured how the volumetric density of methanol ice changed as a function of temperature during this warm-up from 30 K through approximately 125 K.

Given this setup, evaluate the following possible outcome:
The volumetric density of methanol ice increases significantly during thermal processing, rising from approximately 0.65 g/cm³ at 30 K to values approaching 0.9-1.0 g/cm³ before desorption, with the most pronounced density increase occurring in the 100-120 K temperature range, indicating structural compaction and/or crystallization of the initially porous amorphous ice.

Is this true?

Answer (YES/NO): NO